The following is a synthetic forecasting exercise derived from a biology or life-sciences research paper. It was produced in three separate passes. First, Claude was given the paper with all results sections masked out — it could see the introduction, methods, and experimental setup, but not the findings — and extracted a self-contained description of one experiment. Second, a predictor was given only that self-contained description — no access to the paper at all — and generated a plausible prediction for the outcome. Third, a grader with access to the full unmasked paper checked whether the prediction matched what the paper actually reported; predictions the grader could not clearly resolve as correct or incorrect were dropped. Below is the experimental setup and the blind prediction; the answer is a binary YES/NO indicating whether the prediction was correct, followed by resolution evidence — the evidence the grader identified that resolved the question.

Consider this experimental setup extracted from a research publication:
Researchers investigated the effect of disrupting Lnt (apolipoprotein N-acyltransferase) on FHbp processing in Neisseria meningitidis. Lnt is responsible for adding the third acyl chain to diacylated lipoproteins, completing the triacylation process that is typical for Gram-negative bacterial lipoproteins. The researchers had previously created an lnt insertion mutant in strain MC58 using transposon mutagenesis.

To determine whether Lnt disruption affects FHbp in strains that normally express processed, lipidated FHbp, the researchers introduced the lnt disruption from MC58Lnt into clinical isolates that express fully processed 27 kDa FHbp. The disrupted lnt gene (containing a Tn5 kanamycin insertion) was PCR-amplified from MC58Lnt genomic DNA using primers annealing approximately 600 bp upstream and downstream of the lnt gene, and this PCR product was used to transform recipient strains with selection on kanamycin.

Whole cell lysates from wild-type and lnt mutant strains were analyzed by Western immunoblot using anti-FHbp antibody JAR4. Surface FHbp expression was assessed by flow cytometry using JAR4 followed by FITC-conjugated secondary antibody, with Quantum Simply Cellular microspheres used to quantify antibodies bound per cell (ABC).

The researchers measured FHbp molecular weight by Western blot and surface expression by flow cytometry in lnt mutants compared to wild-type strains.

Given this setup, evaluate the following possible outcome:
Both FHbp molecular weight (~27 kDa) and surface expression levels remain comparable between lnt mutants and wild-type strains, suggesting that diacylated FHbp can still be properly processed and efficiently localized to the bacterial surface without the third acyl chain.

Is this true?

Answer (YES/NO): NO